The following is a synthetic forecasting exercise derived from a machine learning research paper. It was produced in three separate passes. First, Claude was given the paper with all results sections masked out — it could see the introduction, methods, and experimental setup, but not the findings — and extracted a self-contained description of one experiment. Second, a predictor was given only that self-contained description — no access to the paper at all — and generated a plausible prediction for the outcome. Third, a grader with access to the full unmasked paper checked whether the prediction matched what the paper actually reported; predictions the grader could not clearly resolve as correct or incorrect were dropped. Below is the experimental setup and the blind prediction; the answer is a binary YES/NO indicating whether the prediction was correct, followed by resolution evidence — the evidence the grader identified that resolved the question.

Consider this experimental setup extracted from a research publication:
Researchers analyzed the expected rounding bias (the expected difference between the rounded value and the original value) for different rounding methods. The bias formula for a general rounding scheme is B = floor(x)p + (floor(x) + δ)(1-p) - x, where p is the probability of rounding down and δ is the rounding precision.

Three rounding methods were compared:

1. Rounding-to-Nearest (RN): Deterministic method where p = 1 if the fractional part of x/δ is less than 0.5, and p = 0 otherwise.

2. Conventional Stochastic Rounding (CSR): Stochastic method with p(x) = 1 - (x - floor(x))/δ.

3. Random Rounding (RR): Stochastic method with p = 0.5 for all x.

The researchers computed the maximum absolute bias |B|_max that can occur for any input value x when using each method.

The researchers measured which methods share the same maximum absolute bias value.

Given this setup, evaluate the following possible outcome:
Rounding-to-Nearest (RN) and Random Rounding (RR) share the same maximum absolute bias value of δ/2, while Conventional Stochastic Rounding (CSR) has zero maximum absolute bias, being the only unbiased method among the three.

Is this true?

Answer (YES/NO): YES